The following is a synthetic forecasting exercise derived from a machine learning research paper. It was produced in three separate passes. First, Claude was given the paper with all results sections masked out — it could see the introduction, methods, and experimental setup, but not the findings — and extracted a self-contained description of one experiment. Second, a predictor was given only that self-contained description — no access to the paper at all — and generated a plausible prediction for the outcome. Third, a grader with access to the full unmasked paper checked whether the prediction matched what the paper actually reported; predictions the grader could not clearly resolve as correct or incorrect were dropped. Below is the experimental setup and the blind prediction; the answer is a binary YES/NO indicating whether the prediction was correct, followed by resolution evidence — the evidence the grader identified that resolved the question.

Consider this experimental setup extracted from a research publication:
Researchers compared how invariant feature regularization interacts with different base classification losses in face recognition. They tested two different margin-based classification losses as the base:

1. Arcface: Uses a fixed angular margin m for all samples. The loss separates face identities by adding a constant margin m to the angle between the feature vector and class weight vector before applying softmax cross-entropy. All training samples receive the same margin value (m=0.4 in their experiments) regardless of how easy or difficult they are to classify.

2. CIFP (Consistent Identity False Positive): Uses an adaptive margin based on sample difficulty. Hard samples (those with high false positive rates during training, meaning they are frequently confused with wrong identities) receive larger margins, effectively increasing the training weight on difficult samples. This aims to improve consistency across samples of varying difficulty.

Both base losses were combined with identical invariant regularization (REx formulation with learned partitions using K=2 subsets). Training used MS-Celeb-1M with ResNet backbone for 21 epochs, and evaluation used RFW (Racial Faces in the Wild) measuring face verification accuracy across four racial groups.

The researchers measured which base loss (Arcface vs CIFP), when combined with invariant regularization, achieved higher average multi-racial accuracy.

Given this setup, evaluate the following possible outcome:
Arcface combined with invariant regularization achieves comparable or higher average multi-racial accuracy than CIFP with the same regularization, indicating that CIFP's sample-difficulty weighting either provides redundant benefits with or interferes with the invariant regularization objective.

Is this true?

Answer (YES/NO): NO